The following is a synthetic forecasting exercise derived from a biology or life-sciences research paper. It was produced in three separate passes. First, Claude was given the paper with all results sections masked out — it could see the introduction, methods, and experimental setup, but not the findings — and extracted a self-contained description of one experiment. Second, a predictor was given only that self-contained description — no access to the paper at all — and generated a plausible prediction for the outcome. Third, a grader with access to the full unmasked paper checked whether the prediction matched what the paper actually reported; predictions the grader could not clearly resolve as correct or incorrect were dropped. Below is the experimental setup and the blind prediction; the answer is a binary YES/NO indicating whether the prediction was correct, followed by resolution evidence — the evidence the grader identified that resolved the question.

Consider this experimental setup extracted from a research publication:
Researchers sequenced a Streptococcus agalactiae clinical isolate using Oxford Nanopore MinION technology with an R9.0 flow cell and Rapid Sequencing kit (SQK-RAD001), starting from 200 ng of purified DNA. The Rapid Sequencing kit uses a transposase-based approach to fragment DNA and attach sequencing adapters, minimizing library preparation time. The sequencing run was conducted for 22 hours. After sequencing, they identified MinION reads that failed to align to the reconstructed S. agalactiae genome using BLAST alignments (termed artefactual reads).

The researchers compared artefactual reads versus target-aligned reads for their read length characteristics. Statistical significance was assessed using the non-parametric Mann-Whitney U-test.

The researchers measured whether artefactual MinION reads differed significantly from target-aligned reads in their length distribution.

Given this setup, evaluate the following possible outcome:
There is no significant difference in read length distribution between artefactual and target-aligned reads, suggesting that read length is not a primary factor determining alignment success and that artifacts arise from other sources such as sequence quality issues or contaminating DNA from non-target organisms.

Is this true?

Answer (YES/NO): NO